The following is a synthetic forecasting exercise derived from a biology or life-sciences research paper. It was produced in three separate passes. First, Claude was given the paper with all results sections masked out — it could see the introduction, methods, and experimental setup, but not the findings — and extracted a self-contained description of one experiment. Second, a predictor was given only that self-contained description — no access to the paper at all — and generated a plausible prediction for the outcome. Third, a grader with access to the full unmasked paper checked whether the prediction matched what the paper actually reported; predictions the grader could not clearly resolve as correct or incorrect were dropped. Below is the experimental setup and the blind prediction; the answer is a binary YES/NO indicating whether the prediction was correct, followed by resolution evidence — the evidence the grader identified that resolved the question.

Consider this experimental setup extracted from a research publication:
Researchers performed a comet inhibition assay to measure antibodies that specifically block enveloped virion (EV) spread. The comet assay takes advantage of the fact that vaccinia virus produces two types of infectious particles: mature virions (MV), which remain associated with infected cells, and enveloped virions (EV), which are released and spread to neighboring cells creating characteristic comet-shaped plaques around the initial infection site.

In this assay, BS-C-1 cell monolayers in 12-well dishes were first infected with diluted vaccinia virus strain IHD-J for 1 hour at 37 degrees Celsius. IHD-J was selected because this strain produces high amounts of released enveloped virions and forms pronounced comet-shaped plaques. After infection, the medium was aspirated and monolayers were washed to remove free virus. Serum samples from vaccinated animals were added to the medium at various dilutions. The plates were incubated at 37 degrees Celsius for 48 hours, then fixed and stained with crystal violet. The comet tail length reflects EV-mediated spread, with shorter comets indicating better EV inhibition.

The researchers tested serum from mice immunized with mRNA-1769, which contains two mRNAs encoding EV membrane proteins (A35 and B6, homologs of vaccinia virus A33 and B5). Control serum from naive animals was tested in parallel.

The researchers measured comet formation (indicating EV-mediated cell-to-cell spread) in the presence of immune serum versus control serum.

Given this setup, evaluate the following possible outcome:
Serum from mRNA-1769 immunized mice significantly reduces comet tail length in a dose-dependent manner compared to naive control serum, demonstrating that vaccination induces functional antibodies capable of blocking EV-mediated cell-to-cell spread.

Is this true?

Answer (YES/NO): NO